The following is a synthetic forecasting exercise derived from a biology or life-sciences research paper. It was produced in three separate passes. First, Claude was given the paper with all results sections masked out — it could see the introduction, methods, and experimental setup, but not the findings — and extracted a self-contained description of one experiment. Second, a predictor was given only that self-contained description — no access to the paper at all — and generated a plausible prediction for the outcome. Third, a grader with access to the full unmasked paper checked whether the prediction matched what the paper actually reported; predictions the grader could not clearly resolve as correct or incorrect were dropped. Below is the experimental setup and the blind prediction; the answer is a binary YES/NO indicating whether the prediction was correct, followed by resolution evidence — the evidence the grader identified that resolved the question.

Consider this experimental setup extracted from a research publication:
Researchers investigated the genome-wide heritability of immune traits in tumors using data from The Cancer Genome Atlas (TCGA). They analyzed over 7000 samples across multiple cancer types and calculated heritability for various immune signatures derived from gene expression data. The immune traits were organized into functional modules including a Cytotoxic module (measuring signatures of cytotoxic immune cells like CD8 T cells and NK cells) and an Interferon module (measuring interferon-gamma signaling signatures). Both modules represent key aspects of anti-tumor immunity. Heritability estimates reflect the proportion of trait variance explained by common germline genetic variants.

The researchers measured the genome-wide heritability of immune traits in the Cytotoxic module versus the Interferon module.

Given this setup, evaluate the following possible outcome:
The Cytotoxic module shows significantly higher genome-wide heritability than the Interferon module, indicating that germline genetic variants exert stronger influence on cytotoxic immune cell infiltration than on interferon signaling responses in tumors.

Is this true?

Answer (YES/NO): NO